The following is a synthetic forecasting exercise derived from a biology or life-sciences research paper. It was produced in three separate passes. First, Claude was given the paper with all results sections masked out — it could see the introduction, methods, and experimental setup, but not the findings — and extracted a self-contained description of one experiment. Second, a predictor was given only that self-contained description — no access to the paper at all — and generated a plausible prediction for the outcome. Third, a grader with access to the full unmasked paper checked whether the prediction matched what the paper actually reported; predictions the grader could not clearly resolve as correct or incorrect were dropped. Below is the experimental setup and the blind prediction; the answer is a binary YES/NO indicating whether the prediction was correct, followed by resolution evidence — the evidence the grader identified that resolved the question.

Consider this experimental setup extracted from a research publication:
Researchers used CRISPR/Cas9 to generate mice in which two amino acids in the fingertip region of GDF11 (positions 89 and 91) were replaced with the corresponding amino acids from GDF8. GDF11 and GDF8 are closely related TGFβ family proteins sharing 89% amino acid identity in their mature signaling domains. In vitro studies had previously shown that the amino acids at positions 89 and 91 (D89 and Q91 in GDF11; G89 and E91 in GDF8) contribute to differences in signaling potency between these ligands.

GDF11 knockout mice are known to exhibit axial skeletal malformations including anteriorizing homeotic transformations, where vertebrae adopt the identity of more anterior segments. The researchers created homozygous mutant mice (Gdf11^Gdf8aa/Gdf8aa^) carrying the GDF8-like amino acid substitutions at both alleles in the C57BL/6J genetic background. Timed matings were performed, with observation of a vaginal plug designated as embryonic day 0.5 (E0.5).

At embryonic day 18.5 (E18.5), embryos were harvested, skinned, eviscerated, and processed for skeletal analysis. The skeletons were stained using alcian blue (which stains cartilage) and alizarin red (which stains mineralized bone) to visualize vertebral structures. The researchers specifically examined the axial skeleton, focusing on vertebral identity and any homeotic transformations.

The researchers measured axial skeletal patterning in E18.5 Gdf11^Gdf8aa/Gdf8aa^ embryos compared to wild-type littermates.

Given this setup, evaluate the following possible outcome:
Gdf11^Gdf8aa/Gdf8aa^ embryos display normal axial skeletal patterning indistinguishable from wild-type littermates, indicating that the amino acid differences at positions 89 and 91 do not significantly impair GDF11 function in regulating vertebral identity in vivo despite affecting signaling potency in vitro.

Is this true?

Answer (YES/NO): NO